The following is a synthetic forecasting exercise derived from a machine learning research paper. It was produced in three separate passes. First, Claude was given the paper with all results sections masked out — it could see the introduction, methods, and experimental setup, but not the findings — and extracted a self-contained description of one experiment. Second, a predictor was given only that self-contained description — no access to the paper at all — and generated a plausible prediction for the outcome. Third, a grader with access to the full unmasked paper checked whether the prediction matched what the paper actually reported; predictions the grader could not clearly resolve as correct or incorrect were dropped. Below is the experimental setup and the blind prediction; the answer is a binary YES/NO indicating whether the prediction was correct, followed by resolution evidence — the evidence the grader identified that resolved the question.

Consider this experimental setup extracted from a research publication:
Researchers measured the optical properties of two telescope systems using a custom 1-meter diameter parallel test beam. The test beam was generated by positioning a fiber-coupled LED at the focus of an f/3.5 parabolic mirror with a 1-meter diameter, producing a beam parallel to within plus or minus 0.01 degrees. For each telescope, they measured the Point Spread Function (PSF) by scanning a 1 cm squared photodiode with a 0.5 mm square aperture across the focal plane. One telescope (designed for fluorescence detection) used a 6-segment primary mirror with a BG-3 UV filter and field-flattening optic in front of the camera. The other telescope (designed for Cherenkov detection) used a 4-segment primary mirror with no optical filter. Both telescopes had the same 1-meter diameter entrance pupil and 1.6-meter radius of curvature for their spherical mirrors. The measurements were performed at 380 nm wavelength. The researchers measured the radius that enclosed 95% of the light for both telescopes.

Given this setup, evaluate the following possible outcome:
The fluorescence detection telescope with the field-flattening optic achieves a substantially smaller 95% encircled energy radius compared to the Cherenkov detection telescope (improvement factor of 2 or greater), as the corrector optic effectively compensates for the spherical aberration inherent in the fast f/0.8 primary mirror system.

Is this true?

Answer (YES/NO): NO